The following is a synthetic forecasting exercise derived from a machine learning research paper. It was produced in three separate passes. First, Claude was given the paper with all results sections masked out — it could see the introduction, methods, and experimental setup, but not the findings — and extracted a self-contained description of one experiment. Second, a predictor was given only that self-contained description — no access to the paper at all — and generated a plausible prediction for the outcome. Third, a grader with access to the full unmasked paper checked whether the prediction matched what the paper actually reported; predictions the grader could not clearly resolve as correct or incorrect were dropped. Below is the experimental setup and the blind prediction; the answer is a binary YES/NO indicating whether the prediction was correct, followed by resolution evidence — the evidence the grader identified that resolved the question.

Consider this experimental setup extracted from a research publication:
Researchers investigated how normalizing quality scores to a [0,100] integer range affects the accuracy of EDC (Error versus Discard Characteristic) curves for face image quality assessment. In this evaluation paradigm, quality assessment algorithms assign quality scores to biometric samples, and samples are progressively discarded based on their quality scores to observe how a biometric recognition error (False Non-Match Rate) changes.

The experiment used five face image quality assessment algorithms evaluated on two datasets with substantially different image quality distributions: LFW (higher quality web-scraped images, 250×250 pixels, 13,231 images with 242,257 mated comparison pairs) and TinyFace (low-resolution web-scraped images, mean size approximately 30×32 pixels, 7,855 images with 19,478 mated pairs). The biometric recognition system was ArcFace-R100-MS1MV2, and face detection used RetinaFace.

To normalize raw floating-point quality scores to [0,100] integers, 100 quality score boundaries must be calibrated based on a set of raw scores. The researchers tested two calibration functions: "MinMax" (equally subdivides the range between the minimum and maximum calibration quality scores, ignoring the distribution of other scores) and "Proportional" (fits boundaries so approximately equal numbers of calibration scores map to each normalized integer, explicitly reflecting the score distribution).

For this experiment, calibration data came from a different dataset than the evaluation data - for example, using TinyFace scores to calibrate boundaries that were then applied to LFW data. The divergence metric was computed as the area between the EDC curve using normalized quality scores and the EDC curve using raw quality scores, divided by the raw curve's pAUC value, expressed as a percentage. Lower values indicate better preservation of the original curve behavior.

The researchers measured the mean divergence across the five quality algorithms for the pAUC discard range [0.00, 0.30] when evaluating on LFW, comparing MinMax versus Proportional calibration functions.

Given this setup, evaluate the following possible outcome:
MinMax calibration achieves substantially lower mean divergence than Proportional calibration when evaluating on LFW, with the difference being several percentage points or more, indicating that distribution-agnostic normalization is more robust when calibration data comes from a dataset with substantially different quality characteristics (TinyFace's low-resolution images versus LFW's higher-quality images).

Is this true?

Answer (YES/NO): YES